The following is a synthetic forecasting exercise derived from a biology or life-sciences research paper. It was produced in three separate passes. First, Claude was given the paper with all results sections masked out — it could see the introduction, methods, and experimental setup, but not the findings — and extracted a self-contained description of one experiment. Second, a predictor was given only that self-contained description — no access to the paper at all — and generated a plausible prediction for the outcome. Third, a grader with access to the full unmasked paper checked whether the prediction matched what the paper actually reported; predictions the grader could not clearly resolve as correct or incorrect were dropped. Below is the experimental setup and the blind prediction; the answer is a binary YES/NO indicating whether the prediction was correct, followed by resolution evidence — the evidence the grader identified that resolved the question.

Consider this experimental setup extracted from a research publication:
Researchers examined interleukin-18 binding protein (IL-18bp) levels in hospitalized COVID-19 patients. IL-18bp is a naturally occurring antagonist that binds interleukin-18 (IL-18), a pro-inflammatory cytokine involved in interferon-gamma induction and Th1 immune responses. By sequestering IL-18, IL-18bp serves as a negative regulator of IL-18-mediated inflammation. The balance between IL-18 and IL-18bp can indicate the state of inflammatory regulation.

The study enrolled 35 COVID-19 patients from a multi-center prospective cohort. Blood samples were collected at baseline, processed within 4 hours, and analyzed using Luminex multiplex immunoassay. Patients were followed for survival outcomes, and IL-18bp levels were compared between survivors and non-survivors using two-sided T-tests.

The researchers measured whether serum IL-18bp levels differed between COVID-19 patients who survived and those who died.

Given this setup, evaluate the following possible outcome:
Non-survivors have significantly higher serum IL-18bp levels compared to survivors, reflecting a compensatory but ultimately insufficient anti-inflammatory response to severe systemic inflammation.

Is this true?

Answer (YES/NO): YES